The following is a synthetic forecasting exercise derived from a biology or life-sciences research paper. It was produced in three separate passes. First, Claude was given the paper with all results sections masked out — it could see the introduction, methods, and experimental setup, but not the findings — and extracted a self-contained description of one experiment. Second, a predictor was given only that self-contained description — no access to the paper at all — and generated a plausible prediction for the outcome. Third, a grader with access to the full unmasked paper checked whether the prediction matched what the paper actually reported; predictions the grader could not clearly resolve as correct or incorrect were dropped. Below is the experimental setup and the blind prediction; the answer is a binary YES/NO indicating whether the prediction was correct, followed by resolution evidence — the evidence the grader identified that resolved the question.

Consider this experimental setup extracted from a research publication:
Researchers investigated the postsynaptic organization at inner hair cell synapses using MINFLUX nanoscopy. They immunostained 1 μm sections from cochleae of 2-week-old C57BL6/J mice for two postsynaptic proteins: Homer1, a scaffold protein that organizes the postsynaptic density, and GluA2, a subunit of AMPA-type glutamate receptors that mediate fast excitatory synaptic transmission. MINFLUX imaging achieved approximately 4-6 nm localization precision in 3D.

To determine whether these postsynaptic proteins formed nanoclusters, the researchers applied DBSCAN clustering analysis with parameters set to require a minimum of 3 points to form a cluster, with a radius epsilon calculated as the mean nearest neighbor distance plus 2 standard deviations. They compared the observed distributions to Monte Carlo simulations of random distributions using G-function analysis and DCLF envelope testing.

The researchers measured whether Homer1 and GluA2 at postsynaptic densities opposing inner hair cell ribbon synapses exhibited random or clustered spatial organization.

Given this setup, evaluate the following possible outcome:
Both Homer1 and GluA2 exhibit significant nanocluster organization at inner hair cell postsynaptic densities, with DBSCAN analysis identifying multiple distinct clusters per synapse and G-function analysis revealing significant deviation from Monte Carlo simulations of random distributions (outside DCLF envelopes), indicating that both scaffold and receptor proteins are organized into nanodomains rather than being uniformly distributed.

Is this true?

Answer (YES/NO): YES